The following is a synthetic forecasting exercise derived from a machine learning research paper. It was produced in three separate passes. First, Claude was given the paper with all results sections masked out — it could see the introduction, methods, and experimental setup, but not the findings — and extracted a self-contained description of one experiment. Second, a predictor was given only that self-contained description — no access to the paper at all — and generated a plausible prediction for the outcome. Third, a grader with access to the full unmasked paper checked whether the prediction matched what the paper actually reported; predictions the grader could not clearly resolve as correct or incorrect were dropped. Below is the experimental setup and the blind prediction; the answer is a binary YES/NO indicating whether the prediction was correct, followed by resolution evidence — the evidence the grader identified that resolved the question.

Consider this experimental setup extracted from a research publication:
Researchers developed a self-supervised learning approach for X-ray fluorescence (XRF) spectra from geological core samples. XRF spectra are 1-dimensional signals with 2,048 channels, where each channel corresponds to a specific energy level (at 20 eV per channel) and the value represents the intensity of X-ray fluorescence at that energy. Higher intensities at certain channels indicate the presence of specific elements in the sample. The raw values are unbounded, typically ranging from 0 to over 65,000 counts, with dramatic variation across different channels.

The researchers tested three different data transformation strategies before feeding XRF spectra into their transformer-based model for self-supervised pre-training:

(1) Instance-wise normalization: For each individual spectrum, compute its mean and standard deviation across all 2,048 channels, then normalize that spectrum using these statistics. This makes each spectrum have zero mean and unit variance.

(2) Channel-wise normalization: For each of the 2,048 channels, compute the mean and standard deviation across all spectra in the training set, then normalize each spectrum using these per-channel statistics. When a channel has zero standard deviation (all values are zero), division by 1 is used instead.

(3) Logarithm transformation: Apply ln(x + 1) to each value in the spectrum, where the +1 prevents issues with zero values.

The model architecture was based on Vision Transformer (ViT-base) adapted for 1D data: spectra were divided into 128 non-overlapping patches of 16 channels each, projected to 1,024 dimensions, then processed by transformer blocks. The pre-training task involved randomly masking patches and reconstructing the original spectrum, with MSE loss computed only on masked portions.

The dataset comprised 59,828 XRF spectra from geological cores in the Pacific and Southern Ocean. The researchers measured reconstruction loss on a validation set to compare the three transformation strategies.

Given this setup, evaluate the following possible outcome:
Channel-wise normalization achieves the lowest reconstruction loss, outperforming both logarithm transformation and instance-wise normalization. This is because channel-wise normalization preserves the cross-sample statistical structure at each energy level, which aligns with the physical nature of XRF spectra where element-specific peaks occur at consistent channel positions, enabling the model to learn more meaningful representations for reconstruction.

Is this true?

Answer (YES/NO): NO